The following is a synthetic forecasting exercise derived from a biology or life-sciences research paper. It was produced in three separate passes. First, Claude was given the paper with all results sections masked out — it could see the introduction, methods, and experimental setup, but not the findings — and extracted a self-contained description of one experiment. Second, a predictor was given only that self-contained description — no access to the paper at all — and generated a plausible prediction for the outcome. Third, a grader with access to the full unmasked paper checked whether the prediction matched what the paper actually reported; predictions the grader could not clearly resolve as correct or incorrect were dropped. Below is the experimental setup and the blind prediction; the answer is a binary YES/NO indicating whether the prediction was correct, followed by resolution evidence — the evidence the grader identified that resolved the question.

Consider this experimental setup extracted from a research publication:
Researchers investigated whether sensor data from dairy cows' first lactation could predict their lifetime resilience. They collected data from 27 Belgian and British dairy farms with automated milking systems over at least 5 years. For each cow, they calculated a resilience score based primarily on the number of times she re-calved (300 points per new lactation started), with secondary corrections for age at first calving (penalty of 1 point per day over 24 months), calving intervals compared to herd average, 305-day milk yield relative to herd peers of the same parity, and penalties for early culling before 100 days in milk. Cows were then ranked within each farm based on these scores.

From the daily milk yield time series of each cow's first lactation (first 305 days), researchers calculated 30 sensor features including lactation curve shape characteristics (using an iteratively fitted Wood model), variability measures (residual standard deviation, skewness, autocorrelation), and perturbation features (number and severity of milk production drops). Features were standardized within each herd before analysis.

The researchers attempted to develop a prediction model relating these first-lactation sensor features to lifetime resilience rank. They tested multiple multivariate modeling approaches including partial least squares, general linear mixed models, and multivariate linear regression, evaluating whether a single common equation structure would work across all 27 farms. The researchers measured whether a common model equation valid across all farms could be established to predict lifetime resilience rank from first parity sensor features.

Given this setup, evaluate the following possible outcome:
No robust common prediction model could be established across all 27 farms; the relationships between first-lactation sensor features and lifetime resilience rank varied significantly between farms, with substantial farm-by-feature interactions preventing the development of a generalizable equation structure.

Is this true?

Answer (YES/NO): YES